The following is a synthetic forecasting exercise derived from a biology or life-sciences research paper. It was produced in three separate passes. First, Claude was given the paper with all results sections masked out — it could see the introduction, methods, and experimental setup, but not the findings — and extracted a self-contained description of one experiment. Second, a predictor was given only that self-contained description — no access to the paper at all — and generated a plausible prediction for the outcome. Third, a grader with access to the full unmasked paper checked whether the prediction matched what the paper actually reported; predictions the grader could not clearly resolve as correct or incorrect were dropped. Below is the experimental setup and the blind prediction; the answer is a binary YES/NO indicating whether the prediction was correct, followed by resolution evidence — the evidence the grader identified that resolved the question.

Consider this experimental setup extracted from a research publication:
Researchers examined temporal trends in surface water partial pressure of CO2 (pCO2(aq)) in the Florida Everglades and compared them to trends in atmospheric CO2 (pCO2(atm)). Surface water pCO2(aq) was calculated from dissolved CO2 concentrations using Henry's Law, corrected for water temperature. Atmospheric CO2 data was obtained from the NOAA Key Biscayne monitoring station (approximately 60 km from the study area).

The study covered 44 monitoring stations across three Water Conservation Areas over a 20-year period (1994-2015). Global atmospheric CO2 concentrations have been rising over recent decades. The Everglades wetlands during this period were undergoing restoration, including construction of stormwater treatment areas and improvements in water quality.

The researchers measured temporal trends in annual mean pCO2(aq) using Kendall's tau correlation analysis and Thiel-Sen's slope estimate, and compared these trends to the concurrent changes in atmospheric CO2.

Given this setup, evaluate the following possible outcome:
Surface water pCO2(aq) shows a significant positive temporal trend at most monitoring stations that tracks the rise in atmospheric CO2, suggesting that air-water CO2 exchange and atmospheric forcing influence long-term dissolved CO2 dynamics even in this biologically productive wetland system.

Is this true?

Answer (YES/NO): NO